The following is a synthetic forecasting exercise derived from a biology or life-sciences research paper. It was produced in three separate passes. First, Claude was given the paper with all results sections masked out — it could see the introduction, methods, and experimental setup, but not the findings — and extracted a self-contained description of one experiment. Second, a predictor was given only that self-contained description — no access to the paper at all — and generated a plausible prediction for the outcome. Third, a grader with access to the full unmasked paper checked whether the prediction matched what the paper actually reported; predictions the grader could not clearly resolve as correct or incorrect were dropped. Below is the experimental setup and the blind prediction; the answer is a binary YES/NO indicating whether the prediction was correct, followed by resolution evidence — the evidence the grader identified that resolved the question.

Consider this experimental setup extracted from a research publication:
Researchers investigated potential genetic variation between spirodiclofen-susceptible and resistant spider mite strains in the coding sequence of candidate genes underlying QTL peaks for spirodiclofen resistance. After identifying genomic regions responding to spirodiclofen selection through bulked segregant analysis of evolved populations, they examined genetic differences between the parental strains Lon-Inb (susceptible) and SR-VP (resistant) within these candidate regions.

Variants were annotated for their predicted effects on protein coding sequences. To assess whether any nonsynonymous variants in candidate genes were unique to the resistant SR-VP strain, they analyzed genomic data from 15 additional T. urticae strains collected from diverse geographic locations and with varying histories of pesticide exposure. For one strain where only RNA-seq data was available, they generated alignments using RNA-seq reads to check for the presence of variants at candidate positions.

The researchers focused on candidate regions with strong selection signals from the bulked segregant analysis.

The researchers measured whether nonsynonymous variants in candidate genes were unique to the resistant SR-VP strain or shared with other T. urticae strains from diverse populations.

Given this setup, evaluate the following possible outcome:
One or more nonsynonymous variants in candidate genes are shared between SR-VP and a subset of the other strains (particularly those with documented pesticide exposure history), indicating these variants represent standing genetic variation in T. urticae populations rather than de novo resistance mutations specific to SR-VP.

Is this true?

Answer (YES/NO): YES